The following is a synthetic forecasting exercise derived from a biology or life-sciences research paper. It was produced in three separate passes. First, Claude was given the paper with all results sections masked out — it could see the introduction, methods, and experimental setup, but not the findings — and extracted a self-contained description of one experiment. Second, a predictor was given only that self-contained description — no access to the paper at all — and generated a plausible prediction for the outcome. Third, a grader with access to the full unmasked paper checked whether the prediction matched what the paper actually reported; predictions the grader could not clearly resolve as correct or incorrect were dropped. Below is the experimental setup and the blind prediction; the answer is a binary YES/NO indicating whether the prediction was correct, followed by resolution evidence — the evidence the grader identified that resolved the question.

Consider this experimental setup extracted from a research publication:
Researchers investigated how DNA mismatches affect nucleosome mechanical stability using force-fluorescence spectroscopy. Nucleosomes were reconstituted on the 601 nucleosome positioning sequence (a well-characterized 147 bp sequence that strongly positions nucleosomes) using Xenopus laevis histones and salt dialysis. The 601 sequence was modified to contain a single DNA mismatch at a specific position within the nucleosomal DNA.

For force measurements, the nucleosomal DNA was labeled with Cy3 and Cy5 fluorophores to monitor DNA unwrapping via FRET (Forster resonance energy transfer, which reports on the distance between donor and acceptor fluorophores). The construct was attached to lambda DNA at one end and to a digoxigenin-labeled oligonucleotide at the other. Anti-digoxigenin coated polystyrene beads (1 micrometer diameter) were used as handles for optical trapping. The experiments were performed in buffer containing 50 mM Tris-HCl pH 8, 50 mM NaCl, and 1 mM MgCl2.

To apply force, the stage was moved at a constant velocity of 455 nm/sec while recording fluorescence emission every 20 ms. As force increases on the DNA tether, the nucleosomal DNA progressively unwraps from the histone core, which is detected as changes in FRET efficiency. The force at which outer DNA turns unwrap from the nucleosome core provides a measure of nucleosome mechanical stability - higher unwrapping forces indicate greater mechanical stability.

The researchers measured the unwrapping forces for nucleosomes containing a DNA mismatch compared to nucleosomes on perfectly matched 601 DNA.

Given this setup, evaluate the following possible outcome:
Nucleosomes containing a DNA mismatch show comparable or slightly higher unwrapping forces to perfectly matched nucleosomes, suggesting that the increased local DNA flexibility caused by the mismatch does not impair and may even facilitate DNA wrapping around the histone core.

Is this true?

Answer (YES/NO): YES